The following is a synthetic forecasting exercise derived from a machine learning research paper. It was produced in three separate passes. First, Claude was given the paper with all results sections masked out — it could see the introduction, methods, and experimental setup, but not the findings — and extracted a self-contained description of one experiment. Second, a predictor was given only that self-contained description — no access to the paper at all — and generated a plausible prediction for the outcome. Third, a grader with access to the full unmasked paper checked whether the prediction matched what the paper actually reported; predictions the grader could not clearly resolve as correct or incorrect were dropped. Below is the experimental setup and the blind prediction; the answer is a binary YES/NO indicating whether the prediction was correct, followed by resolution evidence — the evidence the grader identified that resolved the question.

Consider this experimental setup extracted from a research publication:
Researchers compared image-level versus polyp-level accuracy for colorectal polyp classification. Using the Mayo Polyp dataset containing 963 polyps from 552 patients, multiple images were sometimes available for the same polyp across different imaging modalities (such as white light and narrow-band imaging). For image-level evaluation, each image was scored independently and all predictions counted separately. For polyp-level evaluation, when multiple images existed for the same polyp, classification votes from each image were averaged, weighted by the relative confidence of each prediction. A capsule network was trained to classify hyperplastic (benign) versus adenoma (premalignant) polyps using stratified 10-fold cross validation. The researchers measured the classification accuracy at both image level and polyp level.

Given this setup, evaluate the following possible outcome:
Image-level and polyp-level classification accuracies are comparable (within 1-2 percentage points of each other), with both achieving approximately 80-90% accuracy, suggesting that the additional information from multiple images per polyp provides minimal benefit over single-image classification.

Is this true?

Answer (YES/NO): NO